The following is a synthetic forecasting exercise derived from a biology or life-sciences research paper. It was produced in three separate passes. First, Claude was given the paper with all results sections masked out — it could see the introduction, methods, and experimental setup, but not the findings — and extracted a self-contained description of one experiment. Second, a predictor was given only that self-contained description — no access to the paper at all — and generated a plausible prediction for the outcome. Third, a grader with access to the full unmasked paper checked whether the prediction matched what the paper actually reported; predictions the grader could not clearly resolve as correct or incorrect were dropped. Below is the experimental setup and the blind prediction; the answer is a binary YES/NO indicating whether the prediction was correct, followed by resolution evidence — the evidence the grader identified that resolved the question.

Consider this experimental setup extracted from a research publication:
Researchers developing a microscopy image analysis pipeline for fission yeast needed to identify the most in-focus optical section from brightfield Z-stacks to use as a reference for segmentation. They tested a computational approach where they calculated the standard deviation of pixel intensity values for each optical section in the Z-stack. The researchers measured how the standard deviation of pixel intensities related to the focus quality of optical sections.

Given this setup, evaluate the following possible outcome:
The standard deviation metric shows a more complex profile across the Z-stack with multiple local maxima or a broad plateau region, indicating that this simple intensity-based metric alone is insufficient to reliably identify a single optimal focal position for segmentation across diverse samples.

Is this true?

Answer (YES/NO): NO